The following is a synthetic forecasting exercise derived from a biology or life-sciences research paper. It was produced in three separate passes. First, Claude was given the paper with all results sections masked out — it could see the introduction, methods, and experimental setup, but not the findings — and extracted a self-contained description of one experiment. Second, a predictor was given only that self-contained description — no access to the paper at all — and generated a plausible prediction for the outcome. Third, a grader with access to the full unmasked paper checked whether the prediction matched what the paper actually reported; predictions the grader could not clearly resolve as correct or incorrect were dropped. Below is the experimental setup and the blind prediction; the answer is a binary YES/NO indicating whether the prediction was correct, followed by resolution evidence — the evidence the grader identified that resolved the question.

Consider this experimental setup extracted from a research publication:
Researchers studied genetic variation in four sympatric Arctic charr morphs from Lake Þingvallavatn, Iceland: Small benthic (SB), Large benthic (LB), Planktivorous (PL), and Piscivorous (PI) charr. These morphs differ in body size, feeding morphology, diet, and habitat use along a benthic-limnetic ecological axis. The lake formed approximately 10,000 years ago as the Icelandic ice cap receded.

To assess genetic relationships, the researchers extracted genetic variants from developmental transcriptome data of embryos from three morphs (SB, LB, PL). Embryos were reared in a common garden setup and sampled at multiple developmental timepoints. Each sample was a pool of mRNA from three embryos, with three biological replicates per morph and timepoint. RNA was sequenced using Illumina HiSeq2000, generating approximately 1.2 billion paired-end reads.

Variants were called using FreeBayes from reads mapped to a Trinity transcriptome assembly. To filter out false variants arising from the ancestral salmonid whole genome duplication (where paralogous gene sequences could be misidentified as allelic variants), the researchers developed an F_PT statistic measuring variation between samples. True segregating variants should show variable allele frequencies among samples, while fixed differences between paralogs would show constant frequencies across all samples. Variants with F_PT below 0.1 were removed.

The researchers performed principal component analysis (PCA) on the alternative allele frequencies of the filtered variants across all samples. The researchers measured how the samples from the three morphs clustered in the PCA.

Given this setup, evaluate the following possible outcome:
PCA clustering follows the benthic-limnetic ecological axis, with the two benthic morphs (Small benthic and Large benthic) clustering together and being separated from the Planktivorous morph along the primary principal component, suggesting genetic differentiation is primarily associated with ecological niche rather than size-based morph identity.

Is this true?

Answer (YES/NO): YES